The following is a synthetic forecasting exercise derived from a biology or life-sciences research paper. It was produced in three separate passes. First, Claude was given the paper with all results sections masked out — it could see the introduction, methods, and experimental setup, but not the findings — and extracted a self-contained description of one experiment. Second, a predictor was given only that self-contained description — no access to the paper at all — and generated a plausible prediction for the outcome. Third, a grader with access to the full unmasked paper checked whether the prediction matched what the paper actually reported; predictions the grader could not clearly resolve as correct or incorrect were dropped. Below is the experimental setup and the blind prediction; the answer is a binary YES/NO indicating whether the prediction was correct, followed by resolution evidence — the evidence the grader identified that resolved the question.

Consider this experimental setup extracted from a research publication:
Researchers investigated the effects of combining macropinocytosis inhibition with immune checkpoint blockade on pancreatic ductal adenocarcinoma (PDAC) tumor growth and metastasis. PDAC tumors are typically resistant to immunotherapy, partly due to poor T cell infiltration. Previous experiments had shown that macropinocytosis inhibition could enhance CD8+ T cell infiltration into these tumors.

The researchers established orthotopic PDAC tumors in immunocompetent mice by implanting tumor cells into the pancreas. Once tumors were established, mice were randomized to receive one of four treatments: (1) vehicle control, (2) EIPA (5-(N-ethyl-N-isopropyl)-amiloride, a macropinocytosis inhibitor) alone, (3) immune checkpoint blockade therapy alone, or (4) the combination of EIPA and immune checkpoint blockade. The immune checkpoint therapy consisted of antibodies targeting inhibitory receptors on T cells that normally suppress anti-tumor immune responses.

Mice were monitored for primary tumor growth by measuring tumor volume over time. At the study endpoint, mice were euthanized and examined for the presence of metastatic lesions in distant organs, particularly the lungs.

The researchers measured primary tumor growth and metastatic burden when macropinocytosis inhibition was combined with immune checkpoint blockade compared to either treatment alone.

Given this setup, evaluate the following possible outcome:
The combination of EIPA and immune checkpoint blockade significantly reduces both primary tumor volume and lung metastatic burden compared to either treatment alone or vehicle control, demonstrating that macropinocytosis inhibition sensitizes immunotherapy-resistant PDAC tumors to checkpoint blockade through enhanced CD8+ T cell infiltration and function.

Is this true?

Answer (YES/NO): NO